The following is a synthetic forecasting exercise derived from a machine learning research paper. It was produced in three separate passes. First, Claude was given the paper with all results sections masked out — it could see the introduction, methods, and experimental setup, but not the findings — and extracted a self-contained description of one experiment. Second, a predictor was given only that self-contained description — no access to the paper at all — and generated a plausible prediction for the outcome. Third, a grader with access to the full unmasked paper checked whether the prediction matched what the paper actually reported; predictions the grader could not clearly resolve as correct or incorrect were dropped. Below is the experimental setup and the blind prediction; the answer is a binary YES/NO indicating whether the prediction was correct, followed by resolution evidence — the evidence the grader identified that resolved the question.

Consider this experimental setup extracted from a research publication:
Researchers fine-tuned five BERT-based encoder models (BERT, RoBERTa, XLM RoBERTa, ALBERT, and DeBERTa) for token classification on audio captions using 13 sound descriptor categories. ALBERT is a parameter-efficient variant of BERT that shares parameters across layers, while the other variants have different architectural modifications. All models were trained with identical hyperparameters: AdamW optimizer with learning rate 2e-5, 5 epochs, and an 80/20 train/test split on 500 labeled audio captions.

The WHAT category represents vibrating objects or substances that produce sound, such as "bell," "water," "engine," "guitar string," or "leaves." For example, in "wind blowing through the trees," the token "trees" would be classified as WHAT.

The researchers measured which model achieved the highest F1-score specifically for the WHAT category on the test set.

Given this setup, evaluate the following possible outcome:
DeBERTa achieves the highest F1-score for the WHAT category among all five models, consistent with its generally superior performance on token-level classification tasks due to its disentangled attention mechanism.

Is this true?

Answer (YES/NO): NO